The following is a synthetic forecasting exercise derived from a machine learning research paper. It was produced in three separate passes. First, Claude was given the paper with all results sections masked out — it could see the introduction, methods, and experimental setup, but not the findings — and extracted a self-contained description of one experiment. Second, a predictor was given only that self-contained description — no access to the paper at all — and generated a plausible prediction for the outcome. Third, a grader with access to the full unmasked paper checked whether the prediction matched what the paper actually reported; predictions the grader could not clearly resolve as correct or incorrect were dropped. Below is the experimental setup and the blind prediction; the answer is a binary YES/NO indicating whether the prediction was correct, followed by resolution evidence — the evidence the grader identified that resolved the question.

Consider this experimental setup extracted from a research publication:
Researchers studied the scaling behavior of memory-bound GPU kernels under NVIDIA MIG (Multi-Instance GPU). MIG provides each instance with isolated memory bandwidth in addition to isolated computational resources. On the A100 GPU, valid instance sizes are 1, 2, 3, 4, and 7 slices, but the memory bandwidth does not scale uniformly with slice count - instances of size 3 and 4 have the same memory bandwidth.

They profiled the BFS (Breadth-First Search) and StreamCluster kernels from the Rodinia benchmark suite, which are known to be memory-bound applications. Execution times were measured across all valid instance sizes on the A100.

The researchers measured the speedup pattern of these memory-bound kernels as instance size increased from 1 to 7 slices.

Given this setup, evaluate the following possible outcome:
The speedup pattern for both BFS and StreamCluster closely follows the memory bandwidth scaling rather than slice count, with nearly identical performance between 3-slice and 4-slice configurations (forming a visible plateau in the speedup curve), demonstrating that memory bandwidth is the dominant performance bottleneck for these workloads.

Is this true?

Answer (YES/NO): YES